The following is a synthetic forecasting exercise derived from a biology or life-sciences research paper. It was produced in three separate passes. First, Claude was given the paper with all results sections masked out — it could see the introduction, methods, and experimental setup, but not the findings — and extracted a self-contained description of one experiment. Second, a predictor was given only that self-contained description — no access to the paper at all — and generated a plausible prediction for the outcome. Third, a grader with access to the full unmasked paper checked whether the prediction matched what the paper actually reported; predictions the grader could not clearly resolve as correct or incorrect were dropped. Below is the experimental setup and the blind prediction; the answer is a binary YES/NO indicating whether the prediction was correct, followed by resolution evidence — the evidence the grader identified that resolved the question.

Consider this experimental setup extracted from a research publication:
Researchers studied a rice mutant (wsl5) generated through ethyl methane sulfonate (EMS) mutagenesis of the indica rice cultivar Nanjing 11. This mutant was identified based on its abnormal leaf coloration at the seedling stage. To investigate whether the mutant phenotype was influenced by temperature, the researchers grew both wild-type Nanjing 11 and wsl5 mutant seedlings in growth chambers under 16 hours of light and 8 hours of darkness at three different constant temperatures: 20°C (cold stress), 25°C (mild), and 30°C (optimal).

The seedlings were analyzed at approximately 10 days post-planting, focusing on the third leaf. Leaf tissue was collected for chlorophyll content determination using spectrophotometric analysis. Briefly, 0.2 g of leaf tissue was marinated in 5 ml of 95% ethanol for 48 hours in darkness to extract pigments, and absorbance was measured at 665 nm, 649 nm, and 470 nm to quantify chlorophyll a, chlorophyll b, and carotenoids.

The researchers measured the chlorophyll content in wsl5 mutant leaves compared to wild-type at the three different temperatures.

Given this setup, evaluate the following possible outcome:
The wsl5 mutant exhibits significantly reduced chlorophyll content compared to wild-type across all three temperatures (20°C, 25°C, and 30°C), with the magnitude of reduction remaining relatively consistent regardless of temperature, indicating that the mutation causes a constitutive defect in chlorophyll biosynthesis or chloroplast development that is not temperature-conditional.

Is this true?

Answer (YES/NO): NO